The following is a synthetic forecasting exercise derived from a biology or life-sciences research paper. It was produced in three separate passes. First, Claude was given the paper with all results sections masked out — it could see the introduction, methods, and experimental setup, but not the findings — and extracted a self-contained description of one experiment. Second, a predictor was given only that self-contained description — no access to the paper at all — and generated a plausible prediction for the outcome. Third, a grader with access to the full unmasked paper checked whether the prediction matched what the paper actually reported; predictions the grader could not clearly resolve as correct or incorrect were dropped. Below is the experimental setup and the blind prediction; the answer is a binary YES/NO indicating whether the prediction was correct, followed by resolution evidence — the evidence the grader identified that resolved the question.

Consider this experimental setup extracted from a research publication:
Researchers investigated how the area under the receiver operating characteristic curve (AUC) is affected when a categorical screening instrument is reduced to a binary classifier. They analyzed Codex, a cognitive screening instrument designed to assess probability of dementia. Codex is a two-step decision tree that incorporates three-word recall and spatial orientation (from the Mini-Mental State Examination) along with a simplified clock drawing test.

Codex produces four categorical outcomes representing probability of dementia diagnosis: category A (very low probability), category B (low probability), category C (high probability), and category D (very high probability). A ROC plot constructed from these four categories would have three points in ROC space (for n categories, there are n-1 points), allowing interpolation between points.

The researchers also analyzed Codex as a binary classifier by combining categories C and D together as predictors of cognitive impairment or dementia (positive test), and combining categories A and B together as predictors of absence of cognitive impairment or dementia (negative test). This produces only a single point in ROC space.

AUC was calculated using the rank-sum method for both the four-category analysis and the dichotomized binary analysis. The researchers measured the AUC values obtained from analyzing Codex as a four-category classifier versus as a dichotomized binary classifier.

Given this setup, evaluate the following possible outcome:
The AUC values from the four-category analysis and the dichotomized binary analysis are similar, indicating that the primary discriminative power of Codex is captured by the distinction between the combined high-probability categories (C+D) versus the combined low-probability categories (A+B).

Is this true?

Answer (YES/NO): NO